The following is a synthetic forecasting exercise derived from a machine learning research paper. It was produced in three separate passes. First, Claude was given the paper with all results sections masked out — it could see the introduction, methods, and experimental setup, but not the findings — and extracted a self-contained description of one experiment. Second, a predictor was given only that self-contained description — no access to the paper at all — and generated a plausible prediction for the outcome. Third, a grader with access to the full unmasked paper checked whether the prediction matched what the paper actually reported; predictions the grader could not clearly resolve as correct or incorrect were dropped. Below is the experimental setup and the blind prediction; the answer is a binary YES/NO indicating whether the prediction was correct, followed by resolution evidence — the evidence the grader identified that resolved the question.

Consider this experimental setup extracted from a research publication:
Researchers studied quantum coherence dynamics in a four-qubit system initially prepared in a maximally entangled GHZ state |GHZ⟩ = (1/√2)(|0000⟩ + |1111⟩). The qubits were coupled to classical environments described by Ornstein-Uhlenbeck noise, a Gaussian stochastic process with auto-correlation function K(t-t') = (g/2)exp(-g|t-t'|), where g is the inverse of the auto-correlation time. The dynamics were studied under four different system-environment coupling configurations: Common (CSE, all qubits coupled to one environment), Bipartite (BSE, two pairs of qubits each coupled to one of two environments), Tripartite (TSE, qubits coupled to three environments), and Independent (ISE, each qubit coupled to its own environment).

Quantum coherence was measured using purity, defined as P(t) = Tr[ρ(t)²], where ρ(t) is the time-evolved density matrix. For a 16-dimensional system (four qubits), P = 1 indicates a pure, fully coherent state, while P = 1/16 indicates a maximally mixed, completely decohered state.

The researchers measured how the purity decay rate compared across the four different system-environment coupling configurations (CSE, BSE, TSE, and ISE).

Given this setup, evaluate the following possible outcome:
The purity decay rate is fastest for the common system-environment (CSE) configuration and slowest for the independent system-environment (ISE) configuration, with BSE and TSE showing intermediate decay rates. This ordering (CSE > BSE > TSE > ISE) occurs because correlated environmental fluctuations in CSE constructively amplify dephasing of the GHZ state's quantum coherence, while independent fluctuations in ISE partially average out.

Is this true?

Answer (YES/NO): NO